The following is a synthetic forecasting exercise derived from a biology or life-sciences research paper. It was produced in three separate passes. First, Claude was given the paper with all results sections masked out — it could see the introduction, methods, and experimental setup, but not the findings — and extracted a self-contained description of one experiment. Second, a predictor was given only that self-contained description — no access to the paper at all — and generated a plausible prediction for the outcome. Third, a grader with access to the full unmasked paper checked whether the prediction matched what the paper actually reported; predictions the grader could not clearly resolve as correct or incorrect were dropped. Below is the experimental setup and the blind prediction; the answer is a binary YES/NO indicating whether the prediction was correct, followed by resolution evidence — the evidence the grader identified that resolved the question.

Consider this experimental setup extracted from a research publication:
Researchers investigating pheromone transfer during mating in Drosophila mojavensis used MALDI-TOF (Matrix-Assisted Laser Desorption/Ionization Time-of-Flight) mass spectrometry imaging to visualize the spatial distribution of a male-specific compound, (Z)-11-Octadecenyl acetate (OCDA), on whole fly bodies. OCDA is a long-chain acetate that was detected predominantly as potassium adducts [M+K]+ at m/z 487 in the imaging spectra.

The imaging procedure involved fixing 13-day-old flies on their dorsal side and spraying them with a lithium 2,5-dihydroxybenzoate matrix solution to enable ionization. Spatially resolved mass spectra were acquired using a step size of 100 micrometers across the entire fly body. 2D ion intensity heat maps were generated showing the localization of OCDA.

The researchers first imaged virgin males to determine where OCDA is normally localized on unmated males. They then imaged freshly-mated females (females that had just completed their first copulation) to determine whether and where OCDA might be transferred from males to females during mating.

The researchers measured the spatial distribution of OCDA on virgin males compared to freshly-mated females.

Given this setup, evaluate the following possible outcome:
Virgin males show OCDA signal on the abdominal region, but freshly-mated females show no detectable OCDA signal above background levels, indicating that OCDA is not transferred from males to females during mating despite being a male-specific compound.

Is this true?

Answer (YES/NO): NO